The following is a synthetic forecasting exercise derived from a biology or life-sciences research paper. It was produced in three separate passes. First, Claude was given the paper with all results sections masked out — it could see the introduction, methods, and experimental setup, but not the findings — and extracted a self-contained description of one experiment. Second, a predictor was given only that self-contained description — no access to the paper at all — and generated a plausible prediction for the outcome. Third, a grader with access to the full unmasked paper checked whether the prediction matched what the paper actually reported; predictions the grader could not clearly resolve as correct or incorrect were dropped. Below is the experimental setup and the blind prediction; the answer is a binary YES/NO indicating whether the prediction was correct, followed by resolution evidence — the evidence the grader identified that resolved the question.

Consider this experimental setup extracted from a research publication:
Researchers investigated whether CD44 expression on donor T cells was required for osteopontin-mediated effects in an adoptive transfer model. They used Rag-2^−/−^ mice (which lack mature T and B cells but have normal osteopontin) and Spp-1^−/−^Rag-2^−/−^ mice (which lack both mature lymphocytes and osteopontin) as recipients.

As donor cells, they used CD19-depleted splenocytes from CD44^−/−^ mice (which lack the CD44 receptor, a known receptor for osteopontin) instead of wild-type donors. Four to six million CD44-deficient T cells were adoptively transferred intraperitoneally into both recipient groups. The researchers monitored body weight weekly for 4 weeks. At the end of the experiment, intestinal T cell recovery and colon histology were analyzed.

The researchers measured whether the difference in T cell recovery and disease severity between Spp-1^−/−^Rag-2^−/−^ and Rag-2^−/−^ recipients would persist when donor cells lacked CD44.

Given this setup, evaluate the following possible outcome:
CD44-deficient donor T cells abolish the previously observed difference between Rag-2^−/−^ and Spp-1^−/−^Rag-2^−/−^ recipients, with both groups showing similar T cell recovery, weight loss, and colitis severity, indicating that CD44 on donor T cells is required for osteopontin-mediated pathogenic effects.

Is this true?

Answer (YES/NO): NO